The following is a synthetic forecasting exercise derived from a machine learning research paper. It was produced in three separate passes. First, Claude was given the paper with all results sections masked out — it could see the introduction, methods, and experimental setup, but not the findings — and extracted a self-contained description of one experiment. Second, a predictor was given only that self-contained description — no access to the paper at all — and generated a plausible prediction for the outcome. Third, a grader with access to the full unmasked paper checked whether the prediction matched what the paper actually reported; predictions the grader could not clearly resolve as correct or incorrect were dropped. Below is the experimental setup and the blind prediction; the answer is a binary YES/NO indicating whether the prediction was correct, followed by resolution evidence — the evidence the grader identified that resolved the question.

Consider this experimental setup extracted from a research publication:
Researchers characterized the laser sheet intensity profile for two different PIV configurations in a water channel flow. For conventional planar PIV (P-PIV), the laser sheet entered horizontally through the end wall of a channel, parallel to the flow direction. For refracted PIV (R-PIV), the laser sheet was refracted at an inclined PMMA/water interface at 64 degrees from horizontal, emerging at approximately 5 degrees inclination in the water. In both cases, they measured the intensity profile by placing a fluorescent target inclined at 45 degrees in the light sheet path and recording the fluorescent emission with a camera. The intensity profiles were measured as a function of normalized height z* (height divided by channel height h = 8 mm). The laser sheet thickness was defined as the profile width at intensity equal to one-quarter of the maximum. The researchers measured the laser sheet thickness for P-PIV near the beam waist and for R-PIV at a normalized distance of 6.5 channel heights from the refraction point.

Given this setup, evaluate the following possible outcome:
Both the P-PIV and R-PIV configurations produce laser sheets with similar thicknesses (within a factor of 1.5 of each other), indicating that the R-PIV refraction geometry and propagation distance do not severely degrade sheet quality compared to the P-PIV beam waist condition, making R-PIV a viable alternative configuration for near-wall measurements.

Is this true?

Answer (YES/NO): NO